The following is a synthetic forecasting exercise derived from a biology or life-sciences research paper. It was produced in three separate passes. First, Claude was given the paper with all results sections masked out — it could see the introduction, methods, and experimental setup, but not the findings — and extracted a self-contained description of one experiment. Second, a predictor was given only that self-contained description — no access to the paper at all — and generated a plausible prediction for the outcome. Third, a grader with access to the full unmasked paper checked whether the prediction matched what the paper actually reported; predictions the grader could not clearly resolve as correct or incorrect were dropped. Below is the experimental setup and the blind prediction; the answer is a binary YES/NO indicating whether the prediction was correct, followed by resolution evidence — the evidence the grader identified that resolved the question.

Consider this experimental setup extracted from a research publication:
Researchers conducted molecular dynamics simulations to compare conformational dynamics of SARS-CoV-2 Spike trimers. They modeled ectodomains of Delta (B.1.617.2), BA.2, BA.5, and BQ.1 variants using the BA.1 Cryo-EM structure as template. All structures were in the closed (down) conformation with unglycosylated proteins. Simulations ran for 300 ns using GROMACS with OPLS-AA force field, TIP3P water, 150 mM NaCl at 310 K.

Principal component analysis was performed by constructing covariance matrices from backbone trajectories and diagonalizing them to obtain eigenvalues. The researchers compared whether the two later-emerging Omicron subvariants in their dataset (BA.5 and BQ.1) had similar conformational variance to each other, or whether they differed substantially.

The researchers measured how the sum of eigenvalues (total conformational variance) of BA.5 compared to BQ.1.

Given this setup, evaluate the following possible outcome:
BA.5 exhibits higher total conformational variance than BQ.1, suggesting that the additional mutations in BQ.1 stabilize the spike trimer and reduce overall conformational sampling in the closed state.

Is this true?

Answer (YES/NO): YES